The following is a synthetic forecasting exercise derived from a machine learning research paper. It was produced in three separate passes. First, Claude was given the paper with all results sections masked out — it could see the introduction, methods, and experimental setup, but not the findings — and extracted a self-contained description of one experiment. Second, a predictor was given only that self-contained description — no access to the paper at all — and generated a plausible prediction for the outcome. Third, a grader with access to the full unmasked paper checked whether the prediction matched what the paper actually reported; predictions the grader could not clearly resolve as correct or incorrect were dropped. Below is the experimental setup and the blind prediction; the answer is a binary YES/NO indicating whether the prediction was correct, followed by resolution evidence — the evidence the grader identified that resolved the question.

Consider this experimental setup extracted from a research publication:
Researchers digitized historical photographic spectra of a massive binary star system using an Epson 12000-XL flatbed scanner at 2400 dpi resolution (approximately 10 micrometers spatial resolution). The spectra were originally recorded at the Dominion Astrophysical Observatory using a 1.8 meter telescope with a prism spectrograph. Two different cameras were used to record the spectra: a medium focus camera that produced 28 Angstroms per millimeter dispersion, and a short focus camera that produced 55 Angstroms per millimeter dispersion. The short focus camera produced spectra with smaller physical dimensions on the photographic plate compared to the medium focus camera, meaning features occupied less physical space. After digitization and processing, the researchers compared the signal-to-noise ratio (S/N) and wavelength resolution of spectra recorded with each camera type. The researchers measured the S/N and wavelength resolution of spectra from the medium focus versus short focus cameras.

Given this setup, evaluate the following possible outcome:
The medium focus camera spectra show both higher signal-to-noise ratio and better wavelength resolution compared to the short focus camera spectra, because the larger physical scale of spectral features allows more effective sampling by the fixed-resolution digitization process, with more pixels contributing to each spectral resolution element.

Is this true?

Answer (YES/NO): NO